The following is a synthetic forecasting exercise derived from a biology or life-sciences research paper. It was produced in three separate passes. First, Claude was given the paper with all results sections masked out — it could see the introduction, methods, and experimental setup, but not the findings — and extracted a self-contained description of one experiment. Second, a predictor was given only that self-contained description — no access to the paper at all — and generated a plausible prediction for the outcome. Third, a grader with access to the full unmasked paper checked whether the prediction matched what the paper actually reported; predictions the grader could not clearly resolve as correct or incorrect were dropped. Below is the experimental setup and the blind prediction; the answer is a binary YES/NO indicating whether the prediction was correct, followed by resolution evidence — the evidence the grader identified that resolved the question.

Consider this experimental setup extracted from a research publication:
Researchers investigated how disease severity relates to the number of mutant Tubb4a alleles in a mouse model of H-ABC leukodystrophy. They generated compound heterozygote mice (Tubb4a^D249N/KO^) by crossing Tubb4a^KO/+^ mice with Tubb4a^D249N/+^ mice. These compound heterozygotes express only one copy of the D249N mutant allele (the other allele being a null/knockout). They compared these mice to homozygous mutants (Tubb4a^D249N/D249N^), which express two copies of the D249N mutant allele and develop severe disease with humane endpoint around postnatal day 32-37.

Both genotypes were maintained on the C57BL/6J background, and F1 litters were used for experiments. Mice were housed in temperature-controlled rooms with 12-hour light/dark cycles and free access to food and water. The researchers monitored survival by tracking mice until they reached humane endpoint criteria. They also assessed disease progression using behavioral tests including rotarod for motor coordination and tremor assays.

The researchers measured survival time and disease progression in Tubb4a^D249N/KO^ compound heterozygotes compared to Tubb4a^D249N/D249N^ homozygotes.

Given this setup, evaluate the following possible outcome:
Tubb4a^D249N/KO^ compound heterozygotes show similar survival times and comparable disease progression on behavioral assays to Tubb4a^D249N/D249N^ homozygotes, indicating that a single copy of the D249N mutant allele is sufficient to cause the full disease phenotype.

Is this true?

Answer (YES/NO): NO